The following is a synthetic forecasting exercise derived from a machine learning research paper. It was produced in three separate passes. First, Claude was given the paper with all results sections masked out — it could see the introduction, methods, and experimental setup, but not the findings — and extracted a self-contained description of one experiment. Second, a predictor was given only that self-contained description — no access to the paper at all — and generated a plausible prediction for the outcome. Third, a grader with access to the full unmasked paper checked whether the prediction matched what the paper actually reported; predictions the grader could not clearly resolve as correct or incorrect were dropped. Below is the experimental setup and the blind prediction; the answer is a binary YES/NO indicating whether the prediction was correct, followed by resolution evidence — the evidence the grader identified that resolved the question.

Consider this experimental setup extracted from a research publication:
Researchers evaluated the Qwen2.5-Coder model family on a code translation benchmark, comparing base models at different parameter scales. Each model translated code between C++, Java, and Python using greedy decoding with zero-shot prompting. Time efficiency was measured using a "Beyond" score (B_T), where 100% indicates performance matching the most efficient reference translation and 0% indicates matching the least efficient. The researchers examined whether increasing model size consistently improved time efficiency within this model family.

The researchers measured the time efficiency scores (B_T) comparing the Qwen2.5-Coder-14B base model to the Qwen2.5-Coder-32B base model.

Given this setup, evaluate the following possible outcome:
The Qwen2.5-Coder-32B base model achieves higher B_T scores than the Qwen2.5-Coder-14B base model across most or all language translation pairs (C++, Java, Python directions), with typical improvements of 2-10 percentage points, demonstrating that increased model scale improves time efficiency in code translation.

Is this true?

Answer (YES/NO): NO